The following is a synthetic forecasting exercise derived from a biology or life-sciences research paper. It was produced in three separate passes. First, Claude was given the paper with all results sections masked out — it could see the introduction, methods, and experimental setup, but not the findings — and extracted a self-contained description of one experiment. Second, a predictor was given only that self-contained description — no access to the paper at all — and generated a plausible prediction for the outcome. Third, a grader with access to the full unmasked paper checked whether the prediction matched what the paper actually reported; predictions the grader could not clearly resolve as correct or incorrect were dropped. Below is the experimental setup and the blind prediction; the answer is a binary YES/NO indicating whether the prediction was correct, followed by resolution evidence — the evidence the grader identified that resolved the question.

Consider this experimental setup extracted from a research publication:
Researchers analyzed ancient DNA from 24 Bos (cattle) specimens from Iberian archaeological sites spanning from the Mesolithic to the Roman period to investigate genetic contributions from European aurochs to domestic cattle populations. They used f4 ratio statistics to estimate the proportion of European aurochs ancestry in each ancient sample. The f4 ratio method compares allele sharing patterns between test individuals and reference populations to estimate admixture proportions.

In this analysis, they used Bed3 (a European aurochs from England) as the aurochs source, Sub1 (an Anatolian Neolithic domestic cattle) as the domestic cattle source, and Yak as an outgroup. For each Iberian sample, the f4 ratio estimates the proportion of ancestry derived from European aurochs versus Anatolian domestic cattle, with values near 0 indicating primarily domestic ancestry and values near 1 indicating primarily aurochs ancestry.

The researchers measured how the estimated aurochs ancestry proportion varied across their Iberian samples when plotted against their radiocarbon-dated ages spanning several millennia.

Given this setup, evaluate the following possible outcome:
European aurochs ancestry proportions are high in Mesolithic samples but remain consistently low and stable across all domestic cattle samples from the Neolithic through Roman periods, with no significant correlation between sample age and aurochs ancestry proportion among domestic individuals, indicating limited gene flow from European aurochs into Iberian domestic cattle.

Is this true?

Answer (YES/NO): NO